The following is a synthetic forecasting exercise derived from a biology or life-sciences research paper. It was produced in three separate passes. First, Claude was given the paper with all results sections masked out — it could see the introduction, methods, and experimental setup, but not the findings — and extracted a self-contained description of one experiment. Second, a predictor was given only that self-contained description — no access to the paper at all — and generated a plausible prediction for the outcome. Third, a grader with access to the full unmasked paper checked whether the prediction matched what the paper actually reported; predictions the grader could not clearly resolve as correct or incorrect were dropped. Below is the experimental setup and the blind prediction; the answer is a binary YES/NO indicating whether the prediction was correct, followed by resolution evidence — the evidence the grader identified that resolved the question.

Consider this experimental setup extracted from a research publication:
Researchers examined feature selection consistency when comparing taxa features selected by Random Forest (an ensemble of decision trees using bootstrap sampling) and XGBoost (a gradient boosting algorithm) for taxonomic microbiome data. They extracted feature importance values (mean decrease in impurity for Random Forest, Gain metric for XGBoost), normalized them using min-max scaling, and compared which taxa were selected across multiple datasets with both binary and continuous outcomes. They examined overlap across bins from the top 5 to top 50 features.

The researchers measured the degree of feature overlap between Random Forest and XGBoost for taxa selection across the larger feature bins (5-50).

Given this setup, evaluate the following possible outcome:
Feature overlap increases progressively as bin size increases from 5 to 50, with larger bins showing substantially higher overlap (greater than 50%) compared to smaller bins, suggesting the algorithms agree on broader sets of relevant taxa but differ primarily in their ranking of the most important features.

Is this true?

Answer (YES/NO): NO